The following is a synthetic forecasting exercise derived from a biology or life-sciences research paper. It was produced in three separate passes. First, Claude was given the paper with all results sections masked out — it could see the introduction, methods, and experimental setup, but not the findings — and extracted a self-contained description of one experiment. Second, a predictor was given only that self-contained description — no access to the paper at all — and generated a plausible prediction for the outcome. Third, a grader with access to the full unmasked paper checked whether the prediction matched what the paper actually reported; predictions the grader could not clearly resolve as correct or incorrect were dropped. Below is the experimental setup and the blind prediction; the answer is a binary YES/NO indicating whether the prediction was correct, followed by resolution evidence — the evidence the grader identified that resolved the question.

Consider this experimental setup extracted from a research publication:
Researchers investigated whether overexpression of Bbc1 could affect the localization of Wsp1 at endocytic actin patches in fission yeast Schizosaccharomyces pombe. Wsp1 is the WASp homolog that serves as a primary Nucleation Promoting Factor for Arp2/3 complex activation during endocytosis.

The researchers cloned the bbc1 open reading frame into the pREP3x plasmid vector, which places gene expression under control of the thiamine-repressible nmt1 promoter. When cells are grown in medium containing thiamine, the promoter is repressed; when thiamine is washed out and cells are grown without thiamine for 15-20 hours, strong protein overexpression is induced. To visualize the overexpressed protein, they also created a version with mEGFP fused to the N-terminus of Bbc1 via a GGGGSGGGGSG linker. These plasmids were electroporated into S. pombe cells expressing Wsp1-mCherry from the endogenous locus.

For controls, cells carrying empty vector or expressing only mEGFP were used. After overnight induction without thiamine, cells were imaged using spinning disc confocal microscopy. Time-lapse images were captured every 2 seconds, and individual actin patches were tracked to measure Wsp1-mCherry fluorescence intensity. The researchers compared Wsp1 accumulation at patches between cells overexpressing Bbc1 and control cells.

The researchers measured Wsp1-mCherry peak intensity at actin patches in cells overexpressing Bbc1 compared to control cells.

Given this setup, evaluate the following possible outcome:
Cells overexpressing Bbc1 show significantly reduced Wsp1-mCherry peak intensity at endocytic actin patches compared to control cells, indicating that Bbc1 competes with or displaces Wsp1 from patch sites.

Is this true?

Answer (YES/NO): YES